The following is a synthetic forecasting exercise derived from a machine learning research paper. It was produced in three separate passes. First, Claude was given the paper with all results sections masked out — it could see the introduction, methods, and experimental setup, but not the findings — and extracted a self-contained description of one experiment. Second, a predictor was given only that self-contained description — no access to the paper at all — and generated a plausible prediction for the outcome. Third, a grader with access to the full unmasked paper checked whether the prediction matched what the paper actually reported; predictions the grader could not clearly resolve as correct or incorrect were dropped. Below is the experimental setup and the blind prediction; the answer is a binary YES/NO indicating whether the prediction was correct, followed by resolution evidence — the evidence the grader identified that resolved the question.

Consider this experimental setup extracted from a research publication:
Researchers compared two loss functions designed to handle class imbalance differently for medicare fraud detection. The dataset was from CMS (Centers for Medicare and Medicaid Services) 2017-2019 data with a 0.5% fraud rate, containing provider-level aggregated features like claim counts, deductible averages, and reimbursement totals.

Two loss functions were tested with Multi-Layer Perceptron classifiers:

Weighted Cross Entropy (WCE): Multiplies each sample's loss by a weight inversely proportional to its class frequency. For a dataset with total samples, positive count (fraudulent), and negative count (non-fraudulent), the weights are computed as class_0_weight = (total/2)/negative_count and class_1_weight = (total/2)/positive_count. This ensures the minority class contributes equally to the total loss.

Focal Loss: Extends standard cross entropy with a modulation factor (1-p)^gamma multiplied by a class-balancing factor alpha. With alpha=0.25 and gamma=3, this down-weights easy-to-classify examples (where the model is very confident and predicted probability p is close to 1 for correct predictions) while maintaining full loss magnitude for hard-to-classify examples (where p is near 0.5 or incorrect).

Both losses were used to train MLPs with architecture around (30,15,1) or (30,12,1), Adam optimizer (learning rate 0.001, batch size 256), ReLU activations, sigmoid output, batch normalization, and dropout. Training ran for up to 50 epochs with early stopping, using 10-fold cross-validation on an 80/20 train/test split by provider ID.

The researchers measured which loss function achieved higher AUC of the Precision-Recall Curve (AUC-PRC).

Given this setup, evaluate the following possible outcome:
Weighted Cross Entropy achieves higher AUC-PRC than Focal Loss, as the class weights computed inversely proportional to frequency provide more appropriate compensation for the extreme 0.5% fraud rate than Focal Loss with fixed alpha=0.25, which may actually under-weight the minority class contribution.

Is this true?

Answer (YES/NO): NO